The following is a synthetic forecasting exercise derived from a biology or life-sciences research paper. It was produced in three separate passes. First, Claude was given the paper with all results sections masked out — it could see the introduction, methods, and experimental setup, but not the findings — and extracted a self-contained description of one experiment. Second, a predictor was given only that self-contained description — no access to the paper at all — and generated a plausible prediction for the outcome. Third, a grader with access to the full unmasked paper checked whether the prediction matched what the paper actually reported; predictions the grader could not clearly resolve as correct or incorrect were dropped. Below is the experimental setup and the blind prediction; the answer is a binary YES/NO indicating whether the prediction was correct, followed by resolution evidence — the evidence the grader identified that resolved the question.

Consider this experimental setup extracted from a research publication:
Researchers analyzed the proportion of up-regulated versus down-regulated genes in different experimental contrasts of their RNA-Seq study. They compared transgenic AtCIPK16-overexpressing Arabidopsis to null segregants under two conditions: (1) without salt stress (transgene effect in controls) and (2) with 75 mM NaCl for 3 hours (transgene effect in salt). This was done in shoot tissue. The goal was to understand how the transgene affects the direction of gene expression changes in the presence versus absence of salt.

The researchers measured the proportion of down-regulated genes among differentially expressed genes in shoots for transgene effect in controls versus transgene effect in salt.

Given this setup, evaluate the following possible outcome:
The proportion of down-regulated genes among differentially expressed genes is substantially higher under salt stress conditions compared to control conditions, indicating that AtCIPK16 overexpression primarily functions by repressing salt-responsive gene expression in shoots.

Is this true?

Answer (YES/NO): YES